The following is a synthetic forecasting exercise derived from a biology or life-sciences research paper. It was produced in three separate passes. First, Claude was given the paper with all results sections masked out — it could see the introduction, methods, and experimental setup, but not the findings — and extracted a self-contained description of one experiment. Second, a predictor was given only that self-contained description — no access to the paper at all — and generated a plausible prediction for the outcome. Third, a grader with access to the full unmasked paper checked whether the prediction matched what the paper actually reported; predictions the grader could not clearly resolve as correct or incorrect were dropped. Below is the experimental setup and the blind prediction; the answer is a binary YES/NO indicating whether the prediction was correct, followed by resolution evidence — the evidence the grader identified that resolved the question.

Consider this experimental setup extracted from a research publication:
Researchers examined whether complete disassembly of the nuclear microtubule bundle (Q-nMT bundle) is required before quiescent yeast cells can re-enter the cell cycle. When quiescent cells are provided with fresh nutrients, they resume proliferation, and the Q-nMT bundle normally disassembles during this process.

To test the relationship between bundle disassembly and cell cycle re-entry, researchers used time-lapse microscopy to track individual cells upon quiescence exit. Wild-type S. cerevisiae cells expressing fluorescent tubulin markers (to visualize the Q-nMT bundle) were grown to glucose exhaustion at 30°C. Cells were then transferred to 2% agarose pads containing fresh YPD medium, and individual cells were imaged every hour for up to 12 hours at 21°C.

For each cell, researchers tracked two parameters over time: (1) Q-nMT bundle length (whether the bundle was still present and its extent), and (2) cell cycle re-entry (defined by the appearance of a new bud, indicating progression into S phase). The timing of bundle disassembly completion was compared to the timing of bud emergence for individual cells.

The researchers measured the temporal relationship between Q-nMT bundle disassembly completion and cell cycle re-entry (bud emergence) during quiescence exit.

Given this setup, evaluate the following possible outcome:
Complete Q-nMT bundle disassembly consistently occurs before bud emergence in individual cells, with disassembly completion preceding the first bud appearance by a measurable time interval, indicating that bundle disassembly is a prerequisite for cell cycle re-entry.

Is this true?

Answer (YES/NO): YES